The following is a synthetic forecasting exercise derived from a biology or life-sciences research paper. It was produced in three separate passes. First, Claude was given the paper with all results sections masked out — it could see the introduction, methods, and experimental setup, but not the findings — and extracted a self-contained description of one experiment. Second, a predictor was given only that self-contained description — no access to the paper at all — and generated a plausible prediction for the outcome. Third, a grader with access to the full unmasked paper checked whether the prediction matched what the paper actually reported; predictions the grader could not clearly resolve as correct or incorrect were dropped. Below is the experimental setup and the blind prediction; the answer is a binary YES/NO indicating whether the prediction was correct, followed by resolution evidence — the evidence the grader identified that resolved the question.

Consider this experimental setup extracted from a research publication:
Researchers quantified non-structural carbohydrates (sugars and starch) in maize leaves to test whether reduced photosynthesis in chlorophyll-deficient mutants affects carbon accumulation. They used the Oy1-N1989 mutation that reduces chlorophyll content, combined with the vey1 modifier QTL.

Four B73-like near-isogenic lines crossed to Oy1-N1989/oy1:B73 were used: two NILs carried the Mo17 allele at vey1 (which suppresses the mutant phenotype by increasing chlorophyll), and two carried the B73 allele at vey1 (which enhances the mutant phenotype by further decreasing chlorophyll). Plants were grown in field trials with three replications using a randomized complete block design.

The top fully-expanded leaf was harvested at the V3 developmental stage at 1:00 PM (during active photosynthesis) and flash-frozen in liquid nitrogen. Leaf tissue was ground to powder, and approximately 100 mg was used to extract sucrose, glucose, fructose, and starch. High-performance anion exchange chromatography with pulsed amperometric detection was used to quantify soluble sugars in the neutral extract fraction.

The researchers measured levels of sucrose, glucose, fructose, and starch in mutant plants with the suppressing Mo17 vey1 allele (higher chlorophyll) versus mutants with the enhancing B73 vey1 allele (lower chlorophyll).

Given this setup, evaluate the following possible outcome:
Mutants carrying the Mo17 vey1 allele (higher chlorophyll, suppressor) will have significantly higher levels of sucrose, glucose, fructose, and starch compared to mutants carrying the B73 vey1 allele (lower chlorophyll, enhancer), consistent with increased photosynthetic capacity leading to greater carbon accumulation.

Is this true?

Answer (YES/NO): NO